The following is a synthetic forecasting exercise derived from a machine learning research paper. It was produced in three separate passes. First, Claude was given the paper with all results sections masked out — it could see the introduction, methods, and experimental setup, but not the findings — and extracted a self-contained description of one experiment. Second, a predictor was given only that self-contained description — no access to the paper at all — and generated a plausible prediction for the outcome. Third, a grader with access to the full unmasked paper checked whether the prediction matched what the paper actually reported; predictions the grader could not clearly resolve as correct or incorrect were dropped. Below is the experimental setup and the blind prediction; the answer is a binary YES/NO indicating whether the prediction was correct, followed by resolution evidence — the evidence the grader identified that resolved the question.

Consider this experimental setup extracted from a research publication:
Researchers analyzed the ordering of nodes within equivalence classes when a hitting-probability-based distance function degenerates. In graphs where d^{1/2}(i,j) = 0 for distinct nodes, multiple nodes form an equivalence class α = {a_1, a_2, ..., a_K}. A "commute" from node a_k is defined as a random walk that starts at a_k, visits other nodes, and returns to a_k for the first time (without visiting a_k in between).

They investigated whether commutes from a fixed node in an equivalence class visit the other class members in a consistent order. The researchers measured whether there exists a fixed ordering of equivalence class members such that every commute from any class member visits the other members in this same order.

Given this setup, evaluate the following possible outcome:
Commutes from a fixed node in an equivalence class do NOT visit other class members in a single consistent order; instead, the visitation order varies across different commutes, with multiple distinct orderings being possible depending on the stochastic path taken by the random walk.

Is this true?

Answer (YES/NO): NO